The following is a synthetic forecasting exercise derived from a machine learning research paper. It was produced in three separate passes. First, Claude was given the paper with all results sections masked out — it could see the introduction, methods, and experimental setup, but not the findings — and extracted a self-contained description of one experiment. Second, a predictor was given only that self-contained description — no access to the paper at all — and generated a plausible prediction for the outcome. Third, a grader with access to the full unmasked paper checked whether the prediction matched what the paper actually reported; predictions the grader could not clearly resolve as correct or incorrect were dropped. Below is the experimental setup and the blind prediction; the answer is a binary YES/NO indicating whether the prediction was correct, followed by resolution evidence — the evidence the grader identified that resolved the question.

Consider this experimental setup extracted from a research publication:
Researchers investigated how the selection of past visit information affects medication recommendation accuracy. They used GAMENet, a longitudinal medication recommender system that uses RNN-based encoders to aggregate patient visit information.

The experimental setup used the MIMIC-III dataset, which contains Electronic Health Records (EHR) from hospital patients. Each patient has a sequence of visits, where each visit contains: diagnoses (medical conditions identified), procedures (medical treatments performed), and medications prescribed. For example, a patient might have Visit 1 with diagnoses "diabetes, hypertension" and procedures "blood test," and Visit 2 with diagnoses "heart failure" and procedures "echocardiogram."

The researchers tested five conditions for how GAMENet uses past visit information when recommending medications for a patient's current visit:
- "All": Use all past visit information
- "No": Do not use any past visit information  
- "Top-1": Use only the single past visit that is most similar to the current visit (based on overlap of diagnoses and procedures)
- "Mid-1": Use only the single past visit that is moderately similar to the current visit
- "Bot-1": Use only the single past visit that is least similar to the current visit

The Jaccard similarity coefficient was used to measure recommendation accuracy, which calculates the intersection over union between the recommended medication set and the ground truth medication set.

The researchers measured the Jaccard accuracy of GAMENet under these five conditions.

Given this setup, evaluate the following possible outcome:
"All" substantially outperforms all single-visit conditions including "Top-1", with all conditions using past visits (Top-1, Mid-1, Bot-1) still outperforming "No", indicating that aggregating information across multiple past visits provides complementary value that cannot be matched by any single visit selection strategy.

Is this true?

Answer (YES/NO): NO